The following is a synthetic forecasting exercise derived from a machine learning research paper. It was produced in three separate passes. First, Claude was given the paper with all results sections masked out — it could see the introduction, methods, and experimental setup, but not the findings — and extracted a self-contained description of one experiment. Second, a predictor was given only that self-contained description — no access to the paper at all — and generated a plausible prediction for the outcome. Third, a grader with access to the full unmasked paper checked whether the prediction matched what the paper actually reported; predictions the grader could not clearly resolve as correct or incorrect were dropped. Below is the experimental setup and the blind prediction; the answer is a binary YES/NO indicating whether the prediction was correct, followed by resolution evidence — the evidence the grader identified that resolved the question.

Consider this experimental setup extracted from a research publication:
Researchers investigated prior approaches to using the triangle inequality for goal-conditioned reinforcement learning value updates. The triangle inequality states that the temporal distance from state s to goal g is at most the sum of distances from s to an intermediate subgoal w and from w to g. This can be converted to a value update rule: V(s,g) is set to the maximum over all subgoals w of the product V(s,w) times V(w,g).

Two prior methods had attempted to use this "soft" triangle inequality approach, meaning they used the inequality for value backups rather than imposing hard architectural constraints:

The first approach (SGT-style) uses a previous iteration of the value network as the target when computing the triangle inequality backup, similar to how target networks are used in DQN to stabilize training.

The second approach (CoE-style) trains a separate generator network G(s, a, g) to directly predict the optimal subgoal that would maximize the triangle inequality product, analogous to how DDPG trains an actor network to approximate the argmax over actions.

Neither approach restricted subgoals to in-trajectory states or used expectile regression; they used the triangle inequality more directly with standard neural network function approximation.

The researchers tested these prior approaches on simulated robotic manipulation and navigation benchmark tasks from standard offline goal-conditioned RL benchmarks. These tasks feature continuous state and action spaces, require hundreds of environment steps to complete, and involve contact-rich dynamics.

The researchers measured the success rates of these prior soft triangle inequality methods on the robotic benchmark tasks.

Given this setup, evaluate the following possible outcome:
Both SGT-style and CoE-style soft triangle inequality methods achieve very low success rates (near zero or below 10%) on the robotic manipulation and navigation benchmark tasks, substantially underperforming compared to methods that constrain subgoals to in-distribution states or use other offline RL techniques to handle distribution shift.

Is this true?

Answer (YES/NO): YES